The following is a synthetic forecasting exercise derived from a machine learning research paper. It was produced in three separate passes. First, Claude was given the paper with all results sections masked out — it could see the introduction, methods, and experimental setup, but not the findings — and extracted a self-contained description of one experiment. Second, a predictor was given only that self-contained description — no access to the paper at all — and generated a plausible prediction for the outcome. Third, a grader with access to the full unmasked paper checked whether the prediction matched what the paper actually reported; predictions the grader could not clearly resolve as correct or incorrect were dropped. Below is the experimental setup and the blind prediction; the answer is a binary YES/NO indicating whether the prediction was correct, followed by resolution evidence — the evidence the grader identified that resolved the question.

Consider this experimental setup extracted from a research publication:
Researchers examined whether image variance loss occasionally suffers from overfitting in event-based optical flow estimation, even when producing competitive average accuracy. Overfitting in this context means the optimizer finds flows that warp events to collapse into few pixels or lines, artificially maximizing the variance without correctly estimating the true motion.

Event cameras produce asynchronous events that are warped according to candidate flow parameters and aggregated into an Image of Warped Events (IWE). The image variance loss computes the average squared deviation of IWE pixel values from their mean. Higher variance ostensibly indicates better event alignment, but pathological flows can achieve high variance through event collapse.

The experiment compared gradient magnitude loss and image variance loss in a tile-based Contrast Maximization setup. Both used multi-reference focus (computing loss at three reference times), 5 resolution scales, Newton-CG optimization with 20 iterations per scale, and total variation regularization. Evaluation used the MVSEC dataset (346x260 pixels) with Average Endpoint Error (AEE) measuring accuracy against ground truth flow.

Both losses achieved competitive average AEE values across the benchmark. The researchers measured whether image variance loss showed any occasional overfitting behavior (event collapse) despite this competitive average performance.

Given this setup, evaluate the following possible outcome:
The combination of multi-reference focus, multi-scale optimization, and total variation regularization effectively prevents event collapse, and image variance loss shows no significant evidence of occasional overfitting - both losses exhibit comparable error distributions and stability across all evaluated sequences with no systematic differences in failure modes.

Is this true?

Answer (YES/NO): NO